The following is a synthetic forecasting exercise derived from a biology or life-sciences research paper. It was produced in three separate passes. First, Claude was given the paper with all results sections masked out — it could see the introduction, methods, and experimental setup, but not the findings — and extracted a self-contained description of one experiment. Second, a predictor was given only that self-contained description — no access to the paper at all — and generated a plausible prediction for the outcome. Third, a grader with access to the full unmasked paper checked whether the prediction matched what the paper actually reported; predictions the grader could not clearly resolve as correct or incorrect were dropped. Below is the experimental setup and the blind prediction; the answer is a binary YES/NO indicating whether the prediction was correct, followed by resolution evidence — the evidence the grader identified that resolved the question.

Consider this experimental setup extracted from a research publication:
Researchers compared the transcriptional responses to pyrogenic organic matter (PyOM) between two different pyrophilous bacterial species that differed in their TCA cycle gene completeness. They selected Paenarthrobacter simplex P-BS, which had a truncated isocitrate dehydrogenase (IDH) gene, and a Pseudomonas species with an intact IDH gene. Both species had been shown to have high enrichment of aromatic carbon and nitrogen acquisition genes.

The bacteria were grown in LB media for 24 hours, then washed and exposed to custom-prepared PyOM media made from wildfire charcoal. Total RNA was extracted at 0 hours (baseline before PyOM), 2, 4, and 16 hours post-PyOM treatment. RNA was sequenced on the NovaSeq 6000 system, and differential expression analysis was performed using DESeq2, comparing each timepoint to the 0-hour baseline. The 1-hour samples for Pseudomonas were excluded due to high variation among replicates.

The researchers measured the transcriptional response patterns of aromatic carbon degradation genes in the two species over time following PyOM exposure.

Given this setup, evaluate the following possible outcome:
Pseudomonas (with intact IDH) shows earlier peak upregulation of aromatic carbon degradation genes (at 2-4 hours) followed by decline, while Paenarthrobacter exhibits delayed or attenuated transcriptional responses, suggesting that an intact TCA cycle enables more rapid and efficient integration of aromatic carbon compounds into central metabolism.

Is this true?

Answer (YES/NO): NO